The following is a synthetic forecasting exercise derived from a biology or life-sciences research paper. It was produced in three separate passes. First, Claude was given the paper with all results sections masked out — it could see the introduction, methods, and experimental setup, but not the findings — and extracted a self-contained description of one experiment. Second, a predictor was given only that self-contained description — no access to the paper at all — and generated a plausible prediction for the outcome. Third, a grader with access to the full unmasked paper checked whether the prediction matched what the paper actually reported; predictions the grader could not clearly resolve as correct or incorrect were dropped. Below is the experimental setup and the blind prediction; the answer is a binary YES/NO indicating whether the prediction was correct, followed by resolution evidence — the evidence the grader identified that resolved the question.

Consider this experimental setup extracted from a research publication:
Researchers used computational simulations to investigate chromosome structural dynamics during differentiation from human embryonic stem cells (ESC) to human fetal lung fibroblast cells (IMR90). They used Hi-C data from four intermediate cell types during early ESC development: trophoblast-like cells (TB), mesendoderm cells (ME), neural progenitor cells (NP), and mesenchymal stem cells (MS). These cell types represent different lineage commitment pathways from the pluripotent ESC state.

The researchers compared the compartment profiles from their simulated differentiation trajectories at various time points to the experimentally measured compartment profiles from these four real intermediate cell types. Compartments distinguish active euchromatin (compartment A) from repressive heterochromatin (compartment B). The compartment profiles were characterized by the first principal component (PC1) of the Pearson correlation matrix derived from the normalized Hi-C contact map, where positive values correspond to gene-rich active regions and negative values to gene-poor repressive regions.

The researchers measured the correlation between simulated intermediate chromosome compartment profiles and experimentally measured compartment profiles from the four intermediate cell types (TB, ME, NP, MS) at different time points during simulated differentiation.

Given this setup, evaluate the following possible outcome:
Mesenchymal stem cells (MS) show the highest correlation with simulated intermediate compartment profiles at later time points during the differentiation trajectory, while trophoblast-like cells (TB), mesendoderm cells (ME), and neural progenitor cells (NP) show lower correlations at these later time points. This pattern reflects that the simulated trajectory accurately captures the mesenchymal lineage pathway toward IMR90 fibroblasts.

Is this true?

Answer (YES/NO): NO